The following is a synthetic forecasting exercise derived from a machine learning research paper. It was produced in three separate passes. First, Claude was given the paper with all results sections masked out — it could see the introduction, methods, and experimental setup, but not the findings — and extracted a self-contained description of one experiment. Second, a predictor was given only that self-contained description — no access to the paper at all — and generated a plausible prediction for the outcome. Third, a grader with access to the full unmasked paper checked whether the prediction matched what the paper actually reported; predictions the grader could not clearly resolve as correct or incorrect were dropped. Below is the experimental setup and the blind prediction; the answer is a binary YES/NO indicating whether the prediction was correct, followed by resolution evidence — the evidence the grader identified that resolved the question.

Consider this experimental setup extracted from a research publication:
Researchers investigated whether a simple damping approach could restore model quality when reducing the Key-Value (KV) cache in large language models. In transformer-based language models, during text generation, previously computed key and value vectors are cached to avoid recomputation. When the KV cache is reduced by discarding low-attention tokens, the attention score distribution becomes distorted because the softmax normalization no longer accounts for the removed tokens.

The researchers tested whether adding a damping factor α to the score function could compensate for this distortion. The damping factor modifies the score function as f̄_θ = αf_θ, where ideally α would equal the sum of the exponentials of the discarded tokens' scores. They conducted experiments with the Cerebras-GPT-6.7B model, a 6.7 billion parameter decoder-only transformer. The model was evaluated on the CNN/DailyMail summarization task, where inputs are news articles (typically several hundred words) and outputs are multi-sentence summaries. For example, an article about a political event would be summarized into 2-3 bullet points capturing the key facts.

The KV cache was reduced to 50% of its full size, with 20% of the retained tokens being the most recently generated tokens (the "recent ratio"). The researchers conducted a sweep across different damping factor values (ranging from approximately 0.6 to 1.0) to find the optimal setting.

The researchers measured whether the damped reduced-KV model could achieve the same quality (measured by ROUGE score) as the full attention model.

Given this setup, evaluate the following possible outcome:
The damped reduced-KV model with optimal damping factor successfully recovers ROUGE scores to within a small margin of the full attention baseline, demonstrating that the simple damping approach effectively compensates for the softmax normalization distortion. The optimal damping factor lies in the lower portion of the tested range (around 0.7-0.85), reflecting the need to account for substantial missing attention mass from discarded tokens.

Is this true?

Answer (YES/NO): NO